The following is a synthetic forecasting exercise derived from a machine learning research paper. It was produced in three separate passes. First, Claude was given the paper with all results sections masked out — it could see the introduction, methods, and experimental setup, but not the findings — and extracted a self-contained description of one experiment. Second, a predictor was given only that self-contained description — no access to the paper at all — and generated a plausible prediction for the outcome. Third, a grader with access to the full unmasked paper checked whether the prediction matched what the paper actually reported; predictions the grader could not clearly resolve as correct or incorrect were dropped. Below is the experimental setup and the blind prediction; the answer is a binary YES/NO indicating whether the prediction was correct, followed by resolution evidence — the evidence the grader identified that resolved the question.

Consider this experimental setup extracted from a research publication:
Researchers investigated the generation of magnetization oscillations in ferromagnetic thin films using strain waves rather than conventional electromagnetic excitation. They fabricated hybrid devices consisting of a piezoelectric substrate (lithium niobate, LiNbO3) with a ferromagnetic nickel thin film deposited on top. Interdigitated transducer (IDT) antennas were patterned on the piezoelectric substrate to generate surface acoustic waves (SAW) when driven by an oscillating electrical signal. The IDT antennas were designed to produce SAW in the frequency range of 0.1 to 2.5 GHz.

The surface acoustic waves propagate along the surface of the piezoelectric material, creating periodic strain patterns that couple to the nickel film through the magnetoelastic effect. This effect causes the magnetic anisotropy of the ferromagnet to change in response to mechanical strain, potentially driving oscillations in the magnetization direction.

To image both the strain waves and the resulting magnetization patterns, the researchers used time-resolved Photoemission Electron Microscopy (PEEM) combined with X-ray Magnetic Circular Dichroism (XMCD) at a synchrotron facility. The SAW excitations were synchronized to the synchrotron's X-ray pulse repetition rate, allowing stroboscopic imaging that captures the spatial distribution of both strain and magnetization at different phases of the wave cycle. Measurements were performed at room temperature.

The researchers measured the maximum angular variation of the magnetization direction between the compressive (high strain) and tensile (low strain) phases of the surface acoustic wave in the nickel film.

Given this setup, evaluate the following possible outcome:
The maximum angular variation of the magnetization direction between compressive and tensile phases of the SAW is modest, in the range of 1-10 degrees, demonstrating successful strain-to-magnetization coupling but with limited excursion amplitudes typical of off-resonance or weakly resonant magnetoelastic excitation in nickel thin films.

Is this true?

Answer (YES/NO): NO